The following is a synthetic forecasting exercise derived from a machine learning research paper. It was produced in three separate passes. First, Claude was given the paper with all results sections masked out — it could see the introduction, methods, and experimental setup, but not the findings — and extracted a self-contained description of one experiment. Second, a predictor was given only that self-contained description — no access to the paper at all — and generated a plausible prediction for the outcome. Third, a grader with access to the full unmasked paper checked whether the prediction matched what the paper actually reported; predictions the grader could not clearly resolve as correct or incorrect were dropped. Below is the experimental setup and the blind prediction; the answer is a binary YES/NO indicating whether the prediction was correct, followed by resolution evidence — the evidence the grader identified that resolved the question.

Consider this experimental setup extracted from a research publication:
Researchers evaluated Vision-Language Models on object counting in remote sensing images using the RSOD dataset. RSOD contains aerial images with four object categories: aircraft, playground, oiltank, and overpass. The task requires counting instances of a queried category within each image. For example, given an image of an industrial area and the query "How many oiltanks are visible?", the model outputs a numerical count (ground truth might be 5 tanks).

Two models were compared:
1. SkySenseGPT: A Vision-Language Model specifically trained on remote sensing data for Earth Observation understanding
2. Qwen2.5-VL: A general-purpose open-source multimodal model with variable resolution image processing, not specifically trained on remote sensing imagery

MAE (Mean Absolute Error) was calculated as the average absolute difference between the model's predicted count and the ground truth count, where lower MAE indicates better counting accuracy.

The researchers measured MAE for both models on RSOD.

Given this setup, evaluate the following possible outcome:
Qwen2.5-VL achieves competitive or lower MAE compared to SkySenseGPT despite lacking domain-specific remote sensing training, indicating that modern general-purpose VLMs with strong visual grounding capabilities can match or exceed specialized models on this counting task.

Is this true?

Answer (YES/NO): YES